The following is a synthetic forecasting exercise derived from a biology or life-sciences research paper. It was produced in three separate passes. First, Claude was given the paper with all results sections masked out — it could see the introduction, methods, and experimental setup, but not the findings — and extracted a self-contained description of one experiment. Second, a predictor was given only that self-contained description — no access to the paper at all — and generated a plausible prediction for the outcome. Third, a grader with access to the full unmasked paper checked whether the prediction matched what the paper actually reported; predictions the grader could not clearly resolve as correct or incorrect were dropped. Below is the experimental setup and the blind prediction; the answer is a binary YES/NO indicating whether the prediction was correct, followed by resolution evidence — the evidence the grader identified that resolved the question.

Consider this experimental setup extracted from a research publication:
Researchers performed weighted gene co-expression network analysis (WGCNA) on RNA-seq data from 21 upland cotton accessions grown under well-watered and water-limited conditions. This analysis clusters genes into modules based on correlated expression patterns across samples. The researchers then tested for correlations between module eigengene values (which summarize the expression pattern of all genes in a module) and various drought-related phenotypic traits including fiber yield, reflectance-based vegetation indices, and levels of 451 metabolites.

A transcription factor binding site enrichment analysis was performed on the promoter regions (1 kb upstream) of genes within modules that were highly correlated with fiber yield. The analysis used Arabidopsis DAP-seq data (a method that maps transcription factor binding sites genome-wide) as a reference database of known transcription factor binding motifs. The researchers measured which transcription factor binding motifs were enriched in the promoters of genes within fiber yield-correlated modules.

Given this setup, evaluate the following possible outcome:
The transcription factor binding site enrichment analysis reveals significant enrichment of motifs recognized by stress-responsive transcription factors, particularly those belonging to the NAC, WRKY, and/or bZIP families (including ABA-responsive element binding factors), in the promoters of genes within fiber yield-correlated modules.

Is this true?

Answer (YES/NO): NO